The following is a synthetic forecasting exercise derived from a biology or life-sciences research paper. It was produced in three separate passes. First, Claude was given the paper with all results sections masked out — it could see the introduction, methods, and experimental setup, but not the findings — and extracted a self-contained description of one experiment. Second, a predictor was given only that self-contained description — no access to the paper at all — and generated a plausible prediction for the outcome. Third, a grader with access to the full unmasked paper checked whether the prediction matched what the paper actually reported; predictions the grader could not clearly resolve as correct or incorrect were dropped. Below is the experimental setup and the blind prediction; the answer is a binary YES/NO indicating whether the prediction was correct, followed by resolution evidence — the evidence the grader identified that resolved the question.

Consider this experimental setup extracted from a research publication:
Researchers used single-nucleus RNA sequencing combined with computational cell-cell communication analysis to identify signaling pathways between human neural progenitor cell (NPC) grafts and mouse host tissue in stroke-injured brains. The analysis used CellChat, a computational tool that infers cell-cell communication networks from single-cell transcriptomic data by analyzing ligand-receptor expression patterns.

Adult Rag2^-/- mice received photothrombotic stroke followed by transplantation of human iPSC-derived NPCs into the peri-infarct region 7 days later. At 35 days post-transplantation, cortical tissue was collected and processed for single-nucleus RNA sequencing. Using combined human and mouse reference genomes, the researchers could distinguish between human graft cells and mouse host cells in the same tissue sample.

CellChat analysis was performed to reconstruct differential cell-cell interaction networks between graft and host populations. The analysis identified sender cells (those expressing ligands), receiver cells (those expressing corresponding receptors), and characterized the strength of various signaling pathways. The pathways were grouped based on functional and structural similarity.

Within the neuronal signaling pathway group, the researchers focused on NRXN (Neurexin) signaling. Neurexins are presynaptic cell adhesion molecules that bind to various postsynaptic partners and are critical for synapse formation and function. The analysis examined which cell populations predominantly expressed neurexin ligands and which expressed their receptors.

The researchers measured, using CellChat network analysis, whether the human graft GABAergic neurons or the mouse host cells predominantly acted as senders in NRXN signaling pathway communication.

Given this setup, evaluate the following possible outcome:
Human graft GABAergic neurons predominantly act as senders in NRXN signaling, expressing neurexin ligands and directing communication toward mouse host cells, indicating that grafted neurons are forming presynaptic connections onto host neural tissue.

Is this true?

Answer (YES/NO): NO